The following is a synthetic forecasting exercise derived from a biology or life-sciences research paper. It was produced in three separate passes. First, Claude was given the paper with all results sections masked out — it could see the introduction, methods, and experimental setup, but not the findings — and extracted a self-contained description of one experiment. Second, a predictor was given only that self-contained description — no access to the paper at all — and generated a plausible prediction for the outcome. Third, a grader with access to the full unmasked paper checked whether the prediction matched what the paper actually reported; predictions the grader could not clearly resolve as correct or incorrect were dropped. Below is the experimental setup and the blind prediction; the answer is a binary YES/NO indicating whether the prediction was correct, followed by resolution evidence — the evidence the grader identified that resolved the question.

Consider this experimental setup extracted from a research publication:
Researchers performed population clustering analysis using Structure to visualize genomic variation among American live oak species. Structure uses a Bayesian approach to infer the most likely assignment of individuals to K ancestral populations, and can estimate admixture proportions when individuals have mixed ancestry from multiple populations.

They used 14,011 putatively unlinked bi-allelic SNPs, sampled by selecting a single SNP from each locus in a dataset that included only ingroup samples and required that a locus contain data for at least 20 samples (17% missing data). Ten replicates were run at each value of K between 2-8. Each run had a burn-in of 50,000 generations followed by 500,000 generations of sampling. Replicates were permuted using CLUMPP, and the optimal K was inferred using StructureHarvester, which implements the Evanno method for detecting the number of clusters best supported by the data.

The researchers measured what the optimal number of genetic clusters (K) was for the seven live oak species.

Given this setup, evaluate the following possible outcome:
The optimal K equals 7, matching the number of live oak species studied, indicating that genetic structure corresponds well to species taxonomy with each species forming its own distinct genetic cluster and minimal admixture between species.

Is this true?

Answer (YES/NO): NO